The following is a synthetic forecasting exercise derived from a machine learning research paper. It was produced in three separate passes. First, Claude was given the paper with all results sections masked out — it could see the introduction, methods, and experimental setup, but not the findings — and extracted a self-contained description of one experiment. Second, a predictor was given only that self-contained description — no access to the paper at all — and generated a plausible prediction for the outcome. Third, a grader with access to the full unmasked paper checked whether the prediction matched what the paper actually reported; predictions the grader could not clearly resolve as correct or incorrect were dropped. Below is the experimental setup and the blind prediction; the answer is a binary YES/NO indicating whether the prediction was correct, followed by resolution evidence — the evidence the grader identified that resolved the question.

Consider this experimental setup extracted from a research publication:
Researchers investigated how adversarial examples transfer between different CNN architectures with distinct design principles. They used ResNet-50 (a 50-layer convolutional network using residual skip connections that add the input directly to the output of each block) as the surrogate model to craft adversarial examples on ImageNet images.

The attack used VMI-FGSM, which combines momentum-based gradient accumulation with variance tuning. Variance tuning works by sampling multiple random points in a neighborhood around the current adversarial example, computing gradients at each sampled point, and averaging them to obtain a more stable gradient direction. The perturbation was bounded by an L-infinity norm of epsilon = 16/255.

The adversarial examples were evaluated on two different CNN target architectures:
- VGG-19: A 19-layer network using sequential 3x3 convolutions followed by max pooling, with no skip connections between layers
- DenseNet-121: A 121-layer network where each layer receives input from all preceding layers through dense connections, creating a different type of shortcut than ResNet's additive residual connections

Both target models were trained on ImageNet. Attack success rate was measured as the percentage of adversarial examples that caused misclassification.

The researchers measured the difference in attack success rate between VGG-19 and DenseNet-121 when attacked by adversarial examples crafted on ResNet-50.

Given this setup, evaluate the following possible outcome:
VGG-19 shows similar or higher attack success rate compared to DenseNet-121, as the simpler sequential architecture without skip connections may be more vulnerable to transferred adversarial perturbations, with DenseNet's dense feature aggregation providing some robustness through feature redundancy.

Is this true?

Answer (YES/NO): NO